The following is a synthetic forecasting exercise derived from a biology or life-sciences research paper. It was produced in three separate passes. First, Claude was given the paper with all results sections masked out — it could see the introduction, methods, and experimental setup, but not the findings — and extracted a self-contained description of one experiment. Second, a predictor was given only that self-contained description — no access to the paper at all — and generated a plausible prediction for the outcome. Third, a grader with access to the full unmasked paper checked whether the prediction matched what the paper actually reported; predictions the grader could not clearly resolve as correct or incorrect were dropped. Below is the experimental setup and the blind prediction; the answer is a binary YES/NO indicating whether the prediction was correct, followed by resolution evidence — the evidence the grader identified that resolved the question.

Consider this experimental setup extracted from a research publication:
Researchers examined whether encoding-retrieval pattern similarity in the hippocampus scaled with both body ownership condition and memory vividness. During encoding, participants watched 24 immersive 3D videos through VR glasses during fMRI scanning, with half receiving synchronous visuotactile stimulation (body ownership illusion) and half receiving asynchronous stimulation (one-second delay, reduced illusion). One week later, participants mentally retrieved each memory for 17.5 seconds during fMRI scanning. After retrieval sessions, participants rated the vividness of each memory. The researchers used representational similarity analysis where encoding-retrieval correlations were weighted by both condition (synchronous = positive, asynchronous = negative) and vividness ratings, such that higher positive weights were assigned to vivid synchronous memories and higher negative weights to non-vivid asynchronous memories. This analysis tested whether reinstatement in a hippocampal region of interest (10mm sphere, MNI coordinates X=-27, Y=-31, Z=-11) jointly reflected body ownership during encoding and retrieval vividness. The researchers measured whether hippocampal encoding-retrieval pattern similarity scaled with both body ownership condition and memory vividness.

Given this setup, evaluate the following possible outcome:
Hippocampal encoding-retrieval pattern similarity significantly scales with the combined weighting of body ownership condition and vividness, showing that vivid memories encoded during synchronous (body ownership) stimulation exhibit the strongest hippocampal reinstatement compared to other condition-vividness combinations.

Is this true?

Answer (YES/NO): YES